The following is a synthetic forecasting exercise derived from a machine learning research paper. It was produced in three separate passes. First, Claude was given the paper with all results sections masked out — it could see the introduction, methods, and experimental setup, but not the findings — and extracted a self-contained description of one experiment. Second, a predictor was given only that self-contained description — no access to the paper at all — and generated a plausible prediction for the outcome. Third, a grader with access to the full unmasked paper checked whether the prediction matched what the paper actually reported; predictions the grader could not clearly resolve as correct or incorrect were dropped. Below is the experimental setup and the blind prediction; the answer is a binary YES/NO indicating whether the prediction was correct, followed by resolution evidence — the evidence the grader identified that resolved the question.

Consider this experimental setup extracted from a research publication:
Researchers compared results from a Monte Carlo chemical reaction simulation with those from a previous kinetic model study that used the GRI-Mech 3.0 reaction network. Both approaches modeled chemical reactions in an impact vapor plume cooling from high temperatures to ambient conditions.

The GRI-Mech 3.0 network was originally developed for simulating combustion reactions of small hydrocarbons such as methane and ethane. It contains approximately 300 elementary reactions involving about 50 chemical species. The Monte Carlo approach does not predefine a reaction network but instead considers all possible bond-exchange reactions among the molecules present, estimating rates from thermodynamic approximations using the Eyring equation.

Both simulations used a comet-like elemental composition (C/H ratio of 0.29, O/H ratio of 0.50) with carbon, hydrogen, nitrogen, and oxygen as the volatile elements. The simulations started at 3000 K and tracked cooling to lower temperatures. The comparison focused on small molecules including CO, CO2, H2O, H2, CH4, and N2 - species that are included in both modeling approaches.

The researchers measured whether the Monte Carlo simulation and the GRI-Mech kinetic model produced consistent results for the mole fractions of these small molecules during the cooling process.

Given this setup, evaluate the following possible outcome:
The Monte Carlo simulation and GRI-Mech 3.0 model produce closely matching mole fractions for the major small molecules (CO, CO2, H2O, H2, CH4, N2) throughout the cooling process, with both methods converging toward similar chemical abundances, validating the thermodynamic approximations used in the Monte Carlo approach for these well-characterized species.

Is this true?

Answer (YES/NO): NO